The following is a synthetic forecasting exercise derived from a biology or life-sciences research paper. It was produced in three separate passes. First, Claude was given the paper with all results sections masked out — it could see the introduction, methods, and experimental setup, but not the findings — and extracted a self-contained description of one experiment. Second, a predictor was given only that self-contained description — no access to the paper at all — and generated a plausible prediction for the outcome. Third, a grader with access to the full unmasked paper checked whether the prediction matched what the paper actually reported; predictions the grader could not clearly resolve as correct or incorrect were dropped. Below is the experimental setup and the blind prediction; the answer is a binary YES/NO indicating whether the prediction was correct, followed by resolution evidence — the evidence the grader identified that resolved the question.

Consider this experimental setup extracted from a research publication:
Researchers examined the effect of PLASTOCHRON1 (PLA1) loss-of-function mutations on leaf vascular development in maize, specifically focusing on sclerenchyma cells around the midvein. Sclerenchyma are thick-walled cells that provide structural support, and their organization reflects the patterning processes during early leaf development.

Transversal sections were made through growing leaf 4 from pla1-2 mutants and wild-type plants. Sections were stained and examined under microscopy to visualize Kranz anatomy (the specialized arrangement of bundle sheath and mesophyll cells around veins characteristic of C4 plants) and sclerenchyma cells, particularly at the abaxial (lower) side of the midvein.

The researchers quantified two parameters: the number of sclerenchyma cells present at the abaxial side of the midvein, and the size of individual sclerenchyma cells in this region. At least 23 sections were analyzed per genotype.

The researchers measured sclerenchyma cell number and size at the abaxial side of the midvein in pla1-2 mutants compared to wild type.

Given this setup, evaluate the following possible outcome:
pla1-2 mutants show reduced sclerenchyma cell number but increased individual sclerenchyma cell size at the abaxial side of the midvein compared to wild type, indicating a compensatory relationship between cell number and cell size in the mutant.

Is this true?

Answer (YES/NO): NO